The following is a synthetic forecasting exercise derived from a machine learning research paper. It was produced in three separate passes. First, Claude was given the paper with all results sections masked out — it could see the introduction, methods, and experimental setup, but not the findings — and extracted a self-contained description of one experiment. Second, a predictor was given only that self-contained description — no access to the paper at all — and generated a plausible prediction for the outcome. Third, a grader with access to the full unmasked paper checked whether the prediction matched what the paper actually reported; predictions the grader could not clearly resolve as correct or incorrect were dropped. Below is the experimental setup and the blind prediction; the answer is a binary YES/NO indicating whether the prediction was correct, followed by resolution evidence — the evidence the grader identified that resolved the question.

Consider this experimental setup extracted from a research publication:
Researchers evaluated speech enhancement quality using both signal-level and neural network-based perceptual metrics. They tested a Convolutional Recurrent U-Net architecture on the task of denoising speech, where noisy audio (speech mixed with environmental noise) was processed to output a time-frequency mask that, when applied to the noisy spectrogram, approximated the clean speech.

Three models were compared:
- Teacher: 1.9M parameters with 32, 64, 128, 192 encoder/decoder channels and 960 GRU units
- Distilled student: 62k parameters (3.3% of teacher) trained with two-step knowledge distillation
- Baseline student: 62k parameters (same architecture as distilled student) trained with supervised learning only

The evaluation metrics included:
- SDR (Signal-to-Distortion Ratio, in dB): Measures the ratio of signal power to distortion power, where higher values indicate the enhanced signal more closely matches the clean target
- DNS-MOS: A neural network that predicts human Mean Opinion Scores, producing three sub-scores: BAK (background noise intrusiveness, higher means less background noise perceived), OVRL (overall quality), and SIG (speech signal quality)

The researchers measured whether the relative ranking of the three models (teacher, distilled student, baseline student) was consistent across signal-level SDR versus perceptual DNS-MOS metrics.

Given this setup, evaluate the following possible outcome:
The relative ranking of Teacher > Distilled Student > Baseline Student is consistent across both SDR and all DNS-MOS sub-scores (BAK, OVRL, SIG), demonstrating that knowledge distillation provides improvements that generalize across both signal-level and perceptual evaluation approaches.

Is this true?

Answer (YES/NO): YES